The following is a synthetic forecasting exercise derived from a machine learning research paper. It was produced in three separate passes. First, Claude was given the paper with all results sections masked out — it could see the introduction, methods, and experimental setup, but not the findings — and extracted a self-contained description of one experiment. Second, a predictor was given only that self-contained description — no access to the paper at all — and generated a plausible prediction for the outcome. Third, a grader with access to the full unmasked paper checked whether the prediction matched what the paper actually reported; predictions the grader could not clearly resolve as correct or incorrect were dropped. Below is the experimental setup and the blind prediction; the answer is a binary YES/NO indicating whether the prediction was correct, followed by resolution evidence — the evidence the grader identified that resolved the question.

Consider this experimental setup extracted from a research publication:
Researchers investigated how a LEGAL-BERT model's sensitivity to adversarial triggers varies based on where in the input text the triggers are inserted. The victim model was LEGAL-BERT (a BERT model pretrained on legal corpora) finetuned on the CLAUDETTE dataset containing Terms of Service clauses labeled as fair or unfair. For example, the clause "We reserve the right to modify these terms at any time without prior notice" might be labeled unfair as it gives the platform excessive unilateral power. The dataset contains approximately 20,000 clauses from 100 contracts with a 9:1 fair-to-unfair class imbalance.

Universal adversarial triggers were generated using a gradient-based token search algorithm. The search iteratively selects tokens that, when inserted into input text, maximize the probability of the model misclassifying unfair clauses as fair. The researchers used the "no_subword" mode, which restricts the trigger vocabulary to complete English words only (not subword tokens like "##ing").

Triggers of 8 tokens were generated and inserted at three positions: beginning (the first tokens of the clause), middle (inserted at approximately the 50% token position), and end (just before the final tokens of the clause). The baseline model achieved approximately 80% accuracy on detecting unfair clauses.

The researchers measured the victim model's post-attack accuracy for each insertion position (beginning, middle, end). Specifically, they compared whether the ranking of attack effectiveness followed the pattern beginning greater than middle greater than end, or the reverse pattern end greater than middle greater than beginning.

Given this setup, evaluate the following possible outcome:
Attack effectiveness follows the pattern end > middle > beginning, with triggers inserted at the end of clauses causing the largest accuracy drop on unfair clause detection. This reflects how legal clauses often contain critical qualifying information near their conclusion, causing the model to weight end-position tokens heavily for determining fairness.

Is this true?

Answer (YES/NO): NO